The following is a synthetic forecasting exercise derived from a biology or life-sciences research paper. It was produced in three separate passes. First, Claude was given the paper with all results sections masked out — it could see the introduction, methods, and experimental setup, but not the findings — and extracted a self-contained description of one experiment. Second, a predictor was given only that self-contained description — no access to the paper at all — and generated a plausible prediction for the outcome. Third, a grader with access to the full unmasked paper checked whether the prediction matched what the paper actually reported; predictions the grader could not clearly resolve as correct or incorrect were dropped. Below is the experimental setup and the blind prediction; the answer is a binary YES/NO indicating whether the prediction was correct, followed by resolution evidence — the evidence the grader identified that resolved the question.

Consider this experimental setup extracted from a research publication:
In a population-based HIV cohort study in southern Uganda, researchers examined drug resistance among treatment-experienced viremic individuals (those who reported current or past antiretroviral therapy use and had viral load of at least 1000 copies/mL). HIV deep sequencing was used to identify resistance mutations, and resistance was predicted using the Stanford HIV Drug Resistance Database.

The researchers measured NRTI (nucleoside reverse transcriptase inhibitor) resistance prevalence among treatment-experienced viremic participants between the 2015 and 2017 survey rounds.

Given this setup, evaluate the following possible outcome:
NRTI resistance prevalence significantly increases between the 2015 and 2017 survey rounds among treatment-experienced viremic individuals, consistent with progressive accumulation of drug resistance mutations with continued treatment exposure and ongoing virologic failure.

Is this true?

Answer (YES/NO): NO